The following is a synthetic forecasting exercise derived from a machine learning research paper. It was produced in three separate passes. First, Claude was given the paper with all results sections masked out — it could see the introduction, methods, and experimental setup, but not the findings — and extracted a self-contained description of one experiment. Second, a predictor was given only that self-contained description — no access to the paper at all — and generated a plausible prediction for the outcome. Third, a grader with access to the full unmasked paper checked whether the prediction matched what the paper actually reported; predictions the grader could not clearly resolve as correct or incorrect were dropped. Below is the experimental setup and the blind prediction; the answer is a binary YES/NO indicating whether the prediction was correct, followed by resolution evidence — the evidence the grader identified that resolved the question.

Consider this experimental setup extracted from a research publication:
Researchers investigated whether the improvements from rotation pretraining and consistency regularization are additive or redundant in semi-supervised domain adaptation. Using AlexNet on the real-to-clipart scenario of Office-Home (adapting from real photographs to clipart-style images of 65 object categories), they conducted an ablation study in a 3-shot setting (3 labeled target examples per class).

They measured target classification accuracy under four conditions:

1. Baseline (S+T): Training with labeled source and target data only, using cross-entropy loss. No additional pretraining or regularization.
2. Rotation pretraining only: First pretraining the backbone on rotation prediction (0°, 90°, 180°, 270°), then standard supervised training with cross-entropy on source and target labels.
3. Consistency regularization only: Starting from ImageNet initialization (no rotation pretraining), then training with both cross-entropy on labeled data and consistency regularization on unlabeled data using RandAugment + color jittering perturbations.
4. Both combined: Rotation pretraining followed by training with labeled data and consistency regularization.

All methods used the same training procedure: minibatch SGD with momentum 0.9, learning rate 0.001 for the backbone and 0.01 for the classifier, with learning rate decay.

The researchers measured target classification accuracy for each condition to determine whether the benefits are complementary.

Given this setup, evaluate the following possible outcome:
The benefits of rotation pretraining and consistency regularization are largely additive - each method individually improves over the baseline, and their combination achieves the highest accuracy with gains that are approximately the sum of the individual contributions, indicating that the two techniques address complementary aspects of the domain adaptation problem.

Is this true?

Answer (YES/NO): NO